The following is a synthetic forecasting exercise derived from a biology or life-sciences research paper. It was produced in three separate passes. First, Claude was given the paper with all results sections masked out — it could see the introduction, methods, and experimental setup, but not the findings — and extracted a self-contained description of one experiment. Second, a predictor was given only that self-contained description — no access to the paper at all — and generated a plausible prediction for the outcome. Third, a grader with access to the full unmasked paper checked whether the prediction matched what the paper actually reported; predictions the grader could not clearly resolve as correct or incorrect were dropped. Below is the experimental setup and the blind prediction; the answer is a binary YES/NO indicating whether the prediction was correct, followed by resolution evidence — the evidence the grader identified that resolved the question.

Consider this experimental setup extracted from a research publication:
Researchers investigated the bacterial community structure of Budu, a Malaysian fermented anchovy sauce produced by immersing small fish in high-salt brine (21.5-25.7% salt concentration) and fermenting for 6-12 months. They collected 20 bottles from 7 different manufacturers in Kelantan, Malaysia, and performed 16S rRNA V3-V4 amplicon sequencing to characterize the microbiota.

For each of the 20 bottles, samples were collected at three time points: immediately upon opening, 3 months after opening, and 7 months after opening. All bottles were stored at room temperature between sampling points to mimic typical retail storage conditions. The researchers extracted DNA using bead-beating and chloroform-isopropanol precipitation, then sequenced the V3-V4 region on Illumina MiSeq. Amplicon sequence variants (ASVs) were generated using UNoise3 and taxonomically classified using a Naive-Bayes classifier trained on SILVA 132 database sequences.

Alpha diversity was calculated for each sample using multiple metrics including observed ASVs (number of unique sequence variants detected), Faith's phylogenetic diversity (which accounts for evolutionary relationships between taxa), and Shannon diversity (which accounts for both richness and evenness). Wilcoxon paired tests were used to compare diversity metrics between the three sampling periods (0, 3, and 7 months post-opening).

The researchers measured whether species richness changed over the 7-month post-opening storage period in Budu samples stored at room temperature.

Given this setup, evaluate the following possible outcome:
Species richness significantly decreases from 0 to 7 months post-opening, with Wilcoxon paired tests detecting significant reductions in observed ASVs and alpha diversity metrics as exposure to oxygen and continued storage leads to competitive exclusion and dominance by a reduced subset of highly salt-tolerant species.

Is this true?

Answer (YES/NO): NO